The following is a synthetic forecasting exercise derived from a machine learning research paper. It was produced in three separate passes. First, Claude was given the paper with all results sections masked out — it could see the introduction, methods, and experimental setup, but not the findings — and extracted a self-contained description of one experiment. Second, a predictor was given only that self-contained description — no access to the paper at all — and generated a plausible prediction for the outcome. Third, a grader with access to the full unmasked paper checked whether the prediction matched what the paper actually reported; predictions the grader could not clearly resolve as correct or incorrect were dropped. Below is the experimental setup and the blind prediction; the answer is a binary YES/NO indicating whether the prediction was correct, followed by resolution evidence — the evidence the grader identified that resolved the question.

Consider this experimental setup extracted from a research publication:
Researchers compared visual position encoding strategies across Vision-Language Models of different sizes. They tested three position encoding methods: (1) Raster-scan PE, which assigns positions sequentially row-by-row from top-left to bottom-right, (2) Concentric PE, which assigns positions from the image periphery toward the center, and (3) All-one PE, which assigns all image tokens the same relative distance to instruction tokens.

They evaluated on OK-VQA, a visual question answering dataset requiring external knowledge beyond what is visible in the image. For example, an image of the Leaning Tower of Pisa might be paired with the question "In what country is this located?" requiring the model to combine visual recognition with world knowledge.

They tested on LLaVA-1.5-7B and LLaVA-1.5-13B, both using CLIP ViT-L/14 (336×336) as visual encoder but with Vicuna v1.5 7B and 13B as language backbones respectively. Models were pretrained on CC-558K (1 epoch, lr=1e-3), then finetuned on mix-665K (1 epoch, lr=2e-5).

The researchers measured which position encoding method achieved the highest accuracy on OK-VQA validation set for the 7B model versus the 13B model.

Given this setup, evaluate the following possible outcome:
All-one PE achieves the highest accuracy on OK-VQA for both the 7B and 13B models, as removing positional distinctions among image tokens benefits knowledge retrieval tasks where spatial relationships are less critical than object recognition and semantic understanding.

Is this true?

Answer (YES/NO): NO